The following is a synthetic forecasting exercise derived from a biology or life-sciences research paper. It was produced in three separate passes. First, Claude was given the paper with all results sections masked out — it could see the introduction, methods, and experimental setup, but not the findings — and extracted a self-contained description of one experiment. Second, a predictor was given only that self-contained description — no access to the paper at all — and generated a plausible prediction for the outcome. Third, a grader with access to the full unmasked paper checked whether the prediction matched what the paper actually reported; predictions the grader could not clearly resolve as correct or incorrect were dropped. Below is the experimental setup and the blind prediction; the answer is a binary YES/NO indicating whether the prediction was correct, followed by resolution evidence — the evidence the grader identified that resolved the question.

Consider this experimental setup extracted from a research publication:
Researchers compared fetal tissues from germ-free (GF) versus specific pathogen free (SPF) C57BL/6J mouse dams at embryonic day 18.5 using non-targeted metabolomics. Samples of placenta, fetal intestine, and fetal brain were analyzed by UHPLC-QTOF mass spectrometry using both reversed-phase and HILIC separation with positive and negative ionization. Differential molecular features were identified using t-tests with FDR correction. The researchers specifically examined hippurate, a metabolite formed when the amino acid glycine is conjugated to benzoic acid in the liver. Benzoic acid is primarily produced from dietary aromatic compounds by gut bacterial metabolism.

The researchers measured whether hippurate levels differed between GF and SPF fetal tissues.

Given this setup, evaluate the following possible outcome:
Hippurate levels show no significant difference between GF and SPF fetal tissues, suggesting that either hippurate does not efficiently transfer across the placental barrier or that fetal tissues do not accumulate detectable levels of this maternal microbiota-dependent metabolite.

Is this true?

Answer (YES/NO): NO